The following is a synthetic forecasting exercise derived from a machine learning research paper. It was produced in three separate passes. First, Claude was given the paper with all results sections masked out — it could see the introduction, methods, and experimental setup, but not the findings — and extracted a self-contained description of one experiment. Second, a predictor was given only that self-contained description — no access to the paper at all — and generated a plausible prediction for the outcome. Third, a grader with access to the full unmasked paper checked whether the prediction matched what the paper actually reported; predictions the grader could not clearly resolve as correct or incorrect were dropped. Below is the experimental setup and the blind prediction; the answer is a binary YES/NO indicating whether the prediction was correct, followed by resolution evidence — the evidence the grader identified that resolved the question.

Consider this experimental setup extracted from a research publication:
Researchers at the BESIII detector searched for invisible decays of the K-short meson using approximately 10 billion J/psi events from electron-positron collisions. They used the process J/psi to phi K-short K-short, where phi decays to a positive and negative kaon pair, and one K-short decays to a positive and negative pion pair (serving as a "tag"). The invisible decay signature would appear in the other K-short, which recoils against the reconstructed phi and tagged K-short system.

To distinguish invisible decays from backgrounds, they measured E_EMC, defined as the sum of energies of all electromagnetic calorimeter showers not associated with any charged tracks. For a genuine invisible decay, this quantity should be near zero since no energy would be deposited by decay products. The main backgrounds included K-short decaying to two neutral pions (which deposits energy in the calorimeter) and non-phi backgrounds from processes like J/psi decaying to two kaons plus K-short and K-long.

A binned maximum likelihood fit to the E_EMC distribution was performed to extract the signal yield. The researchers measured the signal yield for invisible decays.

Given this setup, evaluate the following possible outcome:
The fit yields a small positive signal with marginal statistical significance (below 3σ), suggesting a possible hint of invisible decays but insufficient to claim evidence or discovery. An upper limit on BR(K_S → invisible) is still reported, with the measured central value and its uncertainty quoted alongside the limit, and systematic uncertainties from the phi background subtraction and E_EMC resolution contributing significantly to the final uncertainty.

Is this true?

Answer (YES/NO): NO